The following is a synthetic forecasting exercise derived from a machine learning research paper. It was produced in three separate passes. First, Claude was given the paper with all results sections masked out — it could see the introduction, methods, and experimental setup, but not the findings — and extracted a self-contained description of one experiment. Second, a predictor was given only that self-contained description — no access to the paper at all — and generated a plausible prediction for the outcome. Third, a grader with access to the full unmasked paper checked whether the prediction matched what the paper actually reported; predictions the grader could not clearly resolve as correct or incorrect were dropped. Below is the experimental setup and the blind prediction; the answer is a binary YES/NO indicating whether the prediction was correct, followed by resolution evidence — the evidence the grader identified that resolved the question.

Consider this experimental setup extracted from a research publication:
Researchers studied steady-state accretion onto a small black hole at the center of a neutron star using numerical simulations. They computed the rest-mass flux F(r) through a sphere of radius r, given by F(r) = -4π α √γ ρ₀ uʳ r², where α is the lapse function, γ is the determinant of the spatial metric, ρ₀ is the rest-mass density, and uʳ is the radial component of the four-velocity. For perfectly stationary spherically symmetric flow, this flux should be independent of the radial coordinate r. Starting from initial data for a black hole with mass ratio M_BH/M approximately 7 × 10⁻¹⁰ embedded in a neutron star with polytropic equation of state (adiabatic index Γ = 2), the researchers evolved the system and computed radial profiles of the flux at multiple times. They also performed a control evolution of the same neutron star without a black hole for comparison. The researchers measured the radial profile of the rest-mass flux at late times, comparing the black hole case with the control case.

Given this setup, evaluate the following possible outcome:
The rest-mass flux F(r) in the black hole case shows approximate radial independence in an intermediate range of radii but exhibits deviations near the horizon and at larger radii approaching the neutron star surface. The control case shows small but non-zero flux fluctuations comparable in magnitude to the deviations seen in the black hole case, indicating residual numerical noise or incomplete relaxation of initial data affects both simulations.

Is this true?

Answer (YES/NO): NO